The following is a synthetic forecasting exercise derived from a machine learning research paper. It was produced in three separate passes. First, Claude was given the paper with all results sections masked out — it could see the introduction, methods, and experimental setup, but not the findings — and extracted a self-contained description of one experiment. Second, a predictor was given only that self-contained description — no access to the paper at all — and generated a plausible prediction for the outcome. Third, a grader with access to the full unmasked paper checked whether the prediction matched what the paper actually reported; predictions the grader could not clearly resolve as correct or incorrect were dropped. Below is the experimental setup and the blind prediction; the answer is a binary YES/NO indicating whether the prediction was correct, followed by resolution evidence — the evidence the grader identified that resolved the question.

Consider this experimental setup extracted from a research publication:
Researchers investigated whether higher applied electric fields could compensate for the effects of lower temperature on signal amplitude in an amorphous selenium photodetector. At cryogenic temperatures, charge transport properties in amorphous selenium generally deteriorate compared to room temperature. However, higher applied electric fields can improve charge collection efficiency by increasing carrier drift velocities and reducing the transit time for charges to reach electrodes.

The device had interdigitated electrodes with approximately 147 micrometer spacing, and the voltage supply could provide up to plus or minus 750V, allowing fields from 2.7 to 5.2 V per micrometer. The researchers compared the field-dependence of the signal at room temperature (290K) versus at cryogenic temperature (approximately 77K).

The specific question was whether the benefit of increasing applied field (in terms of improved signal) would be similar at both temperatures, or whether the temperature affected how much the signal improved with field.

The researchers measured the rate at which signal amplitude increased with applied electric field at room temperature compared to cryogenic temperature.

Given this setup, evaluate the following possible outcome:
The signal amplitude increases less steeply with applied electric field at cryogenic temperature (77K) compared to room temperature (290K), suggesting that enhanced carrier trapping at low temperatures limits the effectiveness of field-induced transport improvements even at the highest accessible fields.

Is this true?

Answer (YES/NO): YES